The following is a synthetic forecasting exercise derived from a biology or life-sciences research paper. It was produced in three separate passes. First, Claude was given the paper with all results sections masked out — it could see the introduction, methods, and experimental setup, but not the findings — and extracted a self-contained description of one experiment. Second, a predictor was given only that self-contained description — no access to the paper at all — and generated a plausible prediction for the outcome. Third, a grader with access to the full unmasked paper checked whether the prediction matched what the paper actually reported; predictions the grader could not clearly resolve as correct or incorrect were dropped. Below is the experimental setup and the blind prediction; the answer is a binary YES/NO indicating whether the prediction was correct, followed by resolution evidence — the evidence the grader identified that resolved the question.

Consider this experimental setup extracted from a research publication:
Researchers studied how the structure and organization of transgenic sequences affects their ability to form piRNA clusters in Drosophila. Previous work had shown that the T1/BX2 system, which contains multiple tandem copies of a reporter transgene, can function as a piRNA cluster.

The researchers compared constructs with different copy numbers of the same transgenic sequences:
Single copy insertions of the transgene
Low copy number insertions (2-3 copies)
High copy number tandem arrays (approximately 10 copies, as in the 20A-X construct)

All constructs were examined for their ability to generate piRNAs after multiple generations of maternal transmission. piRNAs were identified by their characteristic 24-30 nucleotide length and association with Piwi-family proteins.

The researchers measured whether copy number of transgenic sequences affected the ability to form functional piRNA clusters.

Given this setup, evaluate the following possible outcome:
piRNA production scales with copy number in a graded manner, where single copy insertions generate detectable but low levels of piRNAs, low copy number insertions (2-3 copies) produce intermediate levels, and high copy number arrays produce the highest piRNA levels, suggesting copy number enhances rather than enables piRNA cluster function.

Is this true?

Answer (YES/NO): NO